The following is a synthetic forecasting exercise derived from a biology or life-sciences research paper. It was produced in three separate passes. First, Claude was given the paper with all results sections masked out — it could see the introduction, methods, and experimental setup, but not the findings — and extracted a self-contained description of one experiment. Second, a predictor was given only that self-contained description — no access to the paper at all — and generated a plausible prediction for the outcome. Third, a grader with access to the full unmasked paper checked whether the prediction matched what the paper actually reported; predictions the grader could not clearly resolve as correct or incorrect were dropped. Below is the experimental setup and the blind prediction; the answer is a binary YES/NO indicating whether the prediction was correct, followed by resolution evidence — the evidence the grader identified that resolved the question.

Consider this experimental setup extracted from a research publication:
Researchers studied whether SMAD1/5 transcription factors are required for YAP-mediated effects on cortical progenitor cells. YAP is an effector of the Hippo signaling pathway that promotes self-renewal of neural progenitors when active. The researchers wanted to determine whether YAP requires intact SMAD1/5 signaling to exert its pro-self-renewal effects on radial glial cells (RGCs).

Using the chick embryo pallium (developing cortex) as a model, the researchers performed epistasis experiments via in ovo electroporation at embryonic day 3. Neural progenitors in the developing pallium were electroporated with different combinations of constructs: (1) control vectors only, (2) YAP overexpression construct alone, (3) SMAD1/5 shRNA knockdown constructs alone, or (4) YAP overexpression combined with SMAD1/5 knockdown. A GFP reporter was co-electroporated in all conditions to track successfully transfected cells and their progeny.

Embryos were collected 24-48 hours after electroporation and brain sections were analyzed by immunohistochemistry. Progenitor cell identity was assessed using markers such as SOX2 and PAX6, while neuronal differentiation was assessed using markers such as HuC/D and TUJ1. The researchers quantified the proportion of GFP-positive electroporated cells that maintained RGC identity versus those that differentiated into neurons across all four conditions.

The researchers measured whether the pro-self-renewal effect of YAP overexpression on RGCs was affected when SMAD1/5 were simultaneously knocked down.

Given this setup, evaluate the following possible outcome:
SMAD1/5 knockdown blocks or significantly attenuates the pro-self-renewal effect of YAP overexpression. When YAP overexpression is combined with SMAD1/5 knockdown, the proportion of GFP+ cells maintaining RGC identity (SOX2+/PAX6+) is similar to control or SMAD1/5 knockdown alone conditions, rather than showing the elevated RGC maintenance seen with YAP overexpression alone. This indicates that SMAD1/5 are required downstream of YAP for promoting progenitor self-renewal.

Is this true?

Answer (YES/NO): NO